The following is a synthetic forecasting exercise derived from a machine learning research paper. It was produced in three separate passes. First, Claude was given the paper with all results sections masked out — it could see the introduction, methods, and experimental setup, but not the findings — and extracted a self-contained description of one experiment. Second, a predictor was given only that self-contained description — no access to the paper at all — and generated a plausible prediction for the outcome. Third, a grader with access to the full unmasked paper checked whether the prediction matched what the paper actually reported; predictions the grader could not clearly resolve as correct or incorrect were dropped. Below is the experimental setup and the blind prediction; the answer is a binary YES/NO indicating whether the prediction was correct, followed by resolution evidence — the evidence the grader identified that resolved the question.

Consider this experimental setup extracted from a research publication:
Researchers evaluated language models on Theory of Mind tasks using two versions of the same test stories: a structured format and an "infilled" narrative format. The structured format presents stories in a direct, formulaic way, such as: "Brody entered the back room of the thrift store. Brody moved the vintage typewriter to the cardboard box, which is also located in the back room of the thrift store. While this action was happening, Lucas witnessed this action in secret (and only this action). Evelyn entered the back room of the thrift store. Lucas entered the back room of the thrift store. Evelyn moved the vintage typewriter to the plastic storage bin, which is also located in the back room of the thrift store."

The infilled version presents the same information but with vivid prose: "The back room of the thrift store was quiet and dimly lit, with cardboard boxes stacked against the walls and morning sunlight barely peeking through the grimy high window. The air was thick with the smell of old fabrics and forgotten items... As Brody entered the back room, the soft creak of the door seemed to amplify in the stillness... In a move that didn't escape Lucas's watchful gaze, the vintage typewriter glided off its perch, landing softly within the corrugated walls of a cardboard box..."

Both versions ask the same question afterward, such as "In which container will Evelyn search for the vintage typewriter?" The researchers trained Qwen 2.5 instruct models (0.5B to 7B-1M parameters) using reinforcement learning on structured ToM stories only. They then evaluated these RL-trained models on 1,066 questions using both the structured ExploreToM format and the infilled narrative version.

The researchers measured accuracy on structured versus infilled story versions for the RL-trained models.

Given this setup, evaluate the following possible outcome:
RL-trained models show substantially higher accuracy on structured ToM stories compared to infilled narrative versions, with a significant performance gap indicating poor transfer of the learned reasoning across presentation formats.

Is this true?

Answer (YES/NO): NO